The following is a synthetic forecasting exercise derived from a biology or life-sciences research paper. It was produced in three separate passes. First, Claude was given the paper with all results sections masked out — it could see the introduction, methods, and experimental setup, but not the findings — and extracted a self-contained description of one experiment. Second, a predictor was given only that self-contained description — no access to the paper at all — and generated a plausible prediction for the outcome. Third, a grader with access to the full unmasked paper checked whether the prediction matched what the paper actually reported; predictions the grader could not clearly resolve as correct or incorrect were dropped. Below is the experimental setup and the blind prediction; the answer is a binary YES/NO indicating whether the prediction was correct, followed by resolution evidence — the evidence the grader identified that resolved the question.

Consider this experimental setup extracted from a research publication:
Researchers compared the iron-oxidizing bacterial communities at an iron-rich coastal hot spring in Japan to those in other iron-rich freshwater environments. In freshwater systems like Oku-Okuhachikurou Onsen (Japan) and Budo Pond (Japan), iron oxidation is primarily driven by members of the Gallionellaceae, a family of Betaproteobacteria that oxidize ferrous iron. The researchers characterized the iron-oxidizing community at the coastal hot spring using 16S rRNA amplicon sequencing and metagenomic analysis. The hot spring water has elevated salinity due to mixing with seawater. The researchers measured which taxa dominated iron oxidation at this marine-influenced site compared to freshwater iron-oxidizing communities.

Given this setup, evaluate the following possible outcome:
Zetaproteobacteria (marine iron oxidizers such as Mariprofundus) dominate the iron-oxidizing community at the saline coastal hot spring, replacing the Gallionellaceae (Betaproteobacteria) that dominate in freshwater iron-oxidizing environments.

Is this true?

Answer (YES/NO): YES